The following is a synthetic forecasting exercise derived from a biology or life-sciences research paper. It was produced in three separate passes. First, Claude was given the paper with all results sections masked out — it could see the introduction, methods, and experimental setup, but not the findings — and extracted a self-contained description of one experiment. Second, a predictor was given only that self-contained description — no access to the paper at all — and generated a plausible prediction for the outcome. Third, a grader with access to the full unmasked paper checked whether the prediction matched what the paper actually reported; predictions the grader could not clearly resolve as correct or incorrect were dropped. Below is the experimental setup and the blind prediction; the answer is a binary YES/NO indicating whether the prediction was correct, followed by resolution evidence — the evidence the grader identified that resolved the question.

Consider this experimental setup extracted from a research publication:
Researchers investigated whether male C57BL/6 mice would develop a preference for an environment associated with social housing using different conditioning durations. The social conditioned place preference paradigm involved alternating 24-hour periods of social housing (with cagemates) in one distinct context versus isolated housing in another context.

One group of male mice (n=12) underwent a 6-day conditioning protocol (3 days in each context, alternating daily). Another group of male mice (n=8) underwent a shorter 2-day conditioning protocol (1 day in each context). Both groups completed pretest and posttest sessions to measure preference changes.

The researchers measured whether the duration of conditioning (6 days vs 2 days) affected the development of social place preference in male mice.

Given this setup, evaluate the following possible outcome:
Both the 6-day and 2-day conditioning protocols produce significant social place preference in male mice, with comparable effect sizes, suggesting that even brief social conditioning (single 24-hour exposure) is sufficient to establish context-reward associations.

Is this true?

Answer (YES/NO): NO